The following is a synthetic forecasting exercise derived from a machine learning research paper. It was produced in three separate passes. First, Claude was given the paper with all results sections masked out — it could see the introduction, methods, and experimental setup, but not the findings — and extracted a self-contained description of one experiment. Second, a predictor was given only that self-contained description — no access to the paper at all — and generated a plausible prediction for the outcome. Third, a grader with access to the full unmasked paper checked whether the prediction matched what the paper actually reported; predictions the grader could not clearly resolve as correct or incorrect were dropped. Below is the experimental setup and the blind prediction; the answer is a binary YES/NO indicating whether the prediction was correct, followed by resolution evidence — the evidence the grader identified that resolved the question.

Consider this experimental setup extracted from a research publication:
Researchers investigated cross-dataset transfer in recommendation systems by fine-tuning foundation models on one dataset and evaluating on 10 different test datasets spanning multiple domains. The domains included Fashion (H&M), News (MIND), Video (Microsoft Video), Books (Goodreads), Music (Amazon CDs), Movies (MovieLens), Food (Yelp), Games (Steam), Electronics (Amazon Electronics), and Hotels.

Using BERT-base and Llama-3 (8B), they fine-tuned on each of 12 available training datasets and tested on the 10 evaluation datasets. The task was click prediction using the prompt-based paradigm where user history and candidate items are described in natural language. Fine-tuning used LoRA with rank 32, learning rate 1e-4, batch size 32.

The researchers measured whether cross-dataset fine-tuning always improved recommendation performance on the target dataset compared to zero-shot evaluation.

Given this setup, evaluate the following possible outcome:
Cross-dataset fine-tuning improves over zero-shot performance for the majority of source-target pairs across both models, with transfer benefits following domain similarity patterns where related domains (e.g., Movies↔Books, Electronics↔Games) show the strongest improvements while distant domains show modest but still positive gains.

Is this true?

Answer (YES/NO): NO